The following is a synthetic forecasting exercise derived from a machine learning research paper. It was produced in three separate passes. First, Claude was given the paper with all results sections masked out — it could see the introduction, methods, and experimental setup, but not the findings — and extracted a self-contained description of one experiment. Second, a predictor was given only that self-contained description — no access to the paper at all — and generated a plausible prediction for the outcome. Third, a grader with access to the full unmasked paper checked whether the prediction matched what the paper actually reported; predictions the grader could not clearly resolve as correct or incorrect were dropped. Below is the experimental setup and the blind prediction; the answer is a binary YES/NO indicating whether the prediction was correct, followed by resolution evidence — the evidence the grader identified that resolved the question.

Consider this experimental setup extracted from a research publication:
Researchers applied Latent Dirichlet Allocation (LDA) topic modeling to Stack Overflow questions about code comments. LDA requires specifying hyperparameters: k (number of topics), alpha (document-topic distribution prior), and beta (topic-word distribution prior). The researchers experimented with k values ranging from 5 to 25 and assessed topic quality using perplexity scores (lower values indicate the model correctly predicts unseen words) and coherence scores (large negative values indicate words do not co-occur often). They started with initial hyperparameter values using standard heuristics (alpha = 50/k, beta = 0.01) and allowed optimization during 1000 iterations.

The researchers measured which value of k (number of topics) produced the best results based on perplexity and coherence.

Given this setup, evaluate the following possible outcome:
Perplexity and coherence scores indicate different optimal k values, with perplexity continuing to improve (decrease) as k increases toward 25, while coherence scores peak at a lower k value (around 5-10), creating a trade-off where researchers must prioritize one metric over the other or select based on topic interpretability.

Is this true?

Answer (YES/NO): NO